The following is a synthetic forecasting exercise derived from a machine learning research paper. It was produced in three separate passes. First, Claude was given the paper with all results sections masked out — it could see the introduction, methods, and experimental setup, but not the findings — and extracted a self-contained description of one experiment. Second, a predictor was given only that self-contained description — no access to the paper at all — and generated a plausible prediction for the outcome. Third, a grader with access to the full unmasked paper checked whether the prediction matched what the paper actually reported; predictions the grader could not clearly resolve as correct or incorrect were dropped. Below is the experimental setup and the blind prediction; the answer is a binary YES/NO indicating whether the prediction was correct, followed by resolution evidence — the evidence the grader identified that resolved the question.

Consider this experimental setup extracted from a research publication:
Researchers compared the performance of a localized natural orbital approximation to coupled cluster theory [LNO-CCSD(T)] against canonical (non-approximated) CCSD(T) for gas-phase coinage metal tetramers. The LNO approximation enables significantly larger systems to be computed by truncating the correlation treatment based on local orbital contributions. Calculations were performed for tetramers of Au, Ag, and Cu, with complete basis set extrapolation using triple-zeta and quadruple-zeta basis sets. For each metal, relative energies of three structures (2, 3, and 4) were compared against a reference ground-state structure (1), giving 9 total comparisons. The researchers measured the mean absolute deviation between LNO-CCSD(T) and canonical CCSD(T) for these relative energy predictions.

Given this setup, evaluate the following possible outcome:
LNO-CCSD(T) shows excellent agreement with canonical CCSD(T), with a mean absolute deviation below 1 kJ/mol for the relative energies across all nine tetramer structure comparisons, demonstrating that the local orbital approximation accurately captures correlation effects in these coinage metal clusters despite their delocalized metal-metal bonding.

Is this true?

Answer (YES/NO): NO